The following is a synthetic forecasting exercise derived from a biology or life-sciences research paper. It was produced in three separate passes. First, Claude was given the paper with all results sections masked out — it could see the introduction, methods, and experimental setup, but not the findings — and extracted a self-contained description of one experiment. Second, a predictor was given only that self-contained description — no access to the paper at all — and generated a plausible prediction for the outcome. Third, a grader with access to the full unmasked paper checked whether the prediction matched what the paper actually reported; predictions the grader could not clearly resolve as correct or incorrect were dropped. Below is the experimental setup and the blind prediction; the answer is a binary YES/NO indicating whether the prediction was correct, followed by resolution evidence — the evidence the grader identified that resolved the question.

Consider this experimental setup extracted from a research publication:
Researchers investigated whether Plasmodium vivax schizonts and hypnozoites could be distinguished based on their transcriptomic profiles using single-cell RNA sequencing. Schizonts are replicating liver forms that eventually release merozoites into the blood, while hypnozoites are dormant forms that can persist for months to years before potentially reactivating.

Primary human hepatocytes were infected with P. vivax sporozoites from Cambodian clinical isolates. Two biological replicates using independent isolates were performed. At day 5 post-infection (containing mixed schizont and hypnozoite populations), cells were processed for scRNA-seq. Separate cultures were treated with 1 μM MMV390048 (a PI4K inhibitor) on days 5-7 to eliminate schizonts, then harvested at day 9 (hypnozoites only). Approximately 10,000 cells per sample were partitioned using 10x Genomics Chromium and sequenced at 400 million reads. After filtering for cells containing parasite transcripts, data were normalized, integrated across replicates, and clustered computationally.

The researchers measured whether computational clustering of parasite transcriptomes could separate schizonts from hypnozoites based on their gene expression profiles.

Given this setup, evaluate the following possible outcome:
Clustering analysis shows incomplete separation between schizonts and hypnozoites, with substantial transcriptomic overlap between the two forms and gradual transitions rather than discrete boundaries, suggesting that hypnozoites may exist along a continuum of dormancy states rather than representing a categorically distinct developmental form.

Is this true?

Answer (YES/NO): NO